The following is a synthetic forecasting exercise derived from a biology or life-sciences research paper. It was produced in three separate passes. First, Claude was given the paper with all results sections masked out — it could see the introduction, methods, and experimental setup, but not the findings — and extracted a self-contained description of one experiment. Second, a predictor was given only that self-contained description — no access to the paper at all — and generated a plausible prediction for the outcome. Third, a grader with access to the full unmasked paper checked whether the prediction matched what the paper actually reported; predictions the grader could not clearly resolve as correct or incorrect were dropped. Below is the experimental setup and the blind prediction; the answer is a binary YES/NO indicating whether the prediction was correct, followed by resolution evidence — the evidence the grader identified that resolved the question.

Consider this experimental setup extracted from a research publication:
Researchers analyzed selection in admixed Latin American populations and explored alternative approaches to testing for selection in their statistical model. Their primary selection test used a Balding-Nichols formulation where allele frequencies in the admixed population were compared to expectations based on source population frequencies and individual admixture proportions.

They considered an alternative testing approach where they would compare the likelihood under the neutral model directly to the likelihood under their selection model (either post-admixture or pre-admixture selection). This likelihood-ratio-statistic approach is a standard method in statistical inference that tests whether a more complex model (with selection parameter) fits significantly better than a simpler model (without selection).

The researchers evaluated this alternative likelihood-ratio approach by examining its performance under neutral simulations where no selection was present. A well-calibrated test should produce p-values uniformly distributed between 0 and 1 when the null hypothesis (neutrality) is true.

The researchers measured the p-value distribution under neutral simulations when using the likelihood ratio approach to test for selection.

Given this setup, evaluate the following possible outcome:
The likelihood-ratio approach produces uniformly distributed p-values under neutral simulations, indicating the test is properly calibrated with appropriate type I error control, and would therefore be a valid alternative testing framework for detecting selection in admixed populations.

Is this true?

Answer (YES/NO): NO